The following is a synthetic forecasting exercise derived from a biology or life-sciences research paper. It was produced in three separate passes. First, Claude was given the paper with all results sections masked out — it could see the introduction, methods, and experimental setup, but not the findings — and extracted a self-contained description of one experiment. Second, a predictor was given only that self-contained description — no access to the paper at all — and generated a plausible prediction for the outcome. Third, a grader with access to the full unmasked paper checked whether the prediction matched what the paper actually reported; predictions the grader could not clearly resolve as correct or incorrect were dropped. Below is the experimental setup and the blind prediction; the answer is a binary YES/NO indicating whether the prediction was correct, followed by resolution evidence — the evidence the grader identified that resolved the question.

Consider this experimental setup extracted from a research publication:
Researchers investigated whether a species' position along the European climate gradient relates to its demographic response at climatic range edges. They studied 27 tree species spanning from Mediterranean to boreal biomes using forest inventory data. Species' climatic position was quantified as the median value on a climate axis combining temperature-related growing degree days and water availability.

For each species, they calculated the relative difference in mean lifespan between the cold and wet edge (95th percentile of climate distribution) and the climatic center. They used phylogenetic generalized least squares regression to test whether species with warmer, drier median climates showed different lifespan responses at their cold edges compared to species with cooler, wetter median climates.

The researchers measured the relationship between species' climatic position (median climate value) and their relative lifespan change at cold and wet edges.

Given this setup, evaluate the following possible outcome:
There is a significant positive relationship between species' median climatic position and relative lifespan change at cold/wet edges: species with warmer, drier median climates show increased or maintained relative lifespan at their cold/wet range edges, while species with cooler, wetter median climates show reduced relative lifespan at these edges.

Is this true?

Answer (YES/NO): NO